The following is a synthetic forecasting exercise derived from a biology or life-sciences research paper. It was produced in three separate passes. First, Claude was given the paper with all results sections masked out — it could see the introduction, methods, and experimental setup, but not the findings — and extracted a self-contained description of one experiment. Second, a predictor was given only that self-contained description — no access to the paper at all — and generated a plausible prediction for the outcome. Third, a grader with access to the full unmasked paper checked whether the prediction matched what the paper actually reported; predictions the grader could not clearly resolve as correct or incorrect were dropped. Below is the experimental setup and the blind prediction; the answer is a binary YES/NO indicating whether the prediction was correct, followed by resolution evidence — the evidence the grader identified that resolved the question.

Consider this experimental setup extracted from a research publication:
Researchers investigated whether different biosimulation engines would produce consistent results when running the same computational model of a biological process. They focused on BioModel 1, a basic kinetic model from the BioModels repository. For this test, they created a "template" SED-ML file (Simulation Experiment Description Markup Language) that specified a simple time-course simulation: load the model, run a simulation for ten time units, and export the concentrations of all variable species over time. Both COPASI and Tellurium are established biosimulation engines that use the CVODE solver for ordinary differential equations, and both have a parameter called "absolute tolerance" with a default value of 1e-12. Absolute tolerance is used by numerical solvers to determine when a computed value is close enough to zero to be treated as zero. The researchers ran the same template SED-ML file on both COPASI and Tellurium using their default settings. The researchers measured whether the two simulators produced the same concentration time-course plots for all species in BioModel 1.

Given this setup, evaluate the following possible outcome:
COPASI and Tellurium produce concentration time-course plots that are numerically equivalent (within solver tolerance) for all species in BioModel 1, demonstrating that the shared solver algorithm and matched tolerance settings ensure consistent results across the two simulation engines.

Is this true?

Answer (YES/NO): NO